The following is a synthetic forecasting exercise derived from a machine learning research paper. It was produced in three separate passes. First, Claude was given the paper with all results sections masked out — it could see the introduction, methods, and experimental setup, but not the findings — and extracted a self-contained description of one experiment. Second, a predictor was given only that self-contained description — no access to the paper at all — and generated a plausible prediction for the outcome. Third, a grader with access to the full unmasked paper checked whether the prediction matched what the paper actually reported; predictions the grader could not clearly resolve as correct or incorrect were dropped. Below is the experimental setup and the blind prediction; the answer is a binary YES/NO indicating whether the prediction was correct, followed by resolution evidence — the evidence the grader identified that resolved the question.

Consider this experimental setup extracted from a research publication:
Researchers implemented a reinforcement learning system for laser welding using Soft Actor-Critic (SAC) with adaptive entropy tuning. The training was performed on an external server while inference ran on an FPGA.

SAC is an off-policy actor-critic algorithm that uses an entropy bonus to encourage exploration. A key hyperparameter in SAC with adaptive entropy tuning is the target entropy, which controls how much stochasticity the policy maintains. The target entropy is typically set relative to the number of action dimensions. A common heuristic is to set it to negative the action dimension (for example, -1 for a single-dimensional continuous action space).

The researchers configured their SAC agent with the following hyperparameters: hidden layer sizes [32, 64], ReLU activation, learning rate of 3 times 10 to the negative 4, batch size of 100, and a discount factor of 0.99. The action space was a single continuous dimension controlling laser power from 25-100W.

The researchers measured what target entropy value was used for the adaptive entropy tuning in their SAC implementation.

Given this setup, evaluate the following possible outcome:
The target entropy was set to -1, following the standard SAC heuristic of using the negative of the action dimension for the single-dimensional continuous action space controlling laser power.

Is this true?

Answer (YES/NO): NO